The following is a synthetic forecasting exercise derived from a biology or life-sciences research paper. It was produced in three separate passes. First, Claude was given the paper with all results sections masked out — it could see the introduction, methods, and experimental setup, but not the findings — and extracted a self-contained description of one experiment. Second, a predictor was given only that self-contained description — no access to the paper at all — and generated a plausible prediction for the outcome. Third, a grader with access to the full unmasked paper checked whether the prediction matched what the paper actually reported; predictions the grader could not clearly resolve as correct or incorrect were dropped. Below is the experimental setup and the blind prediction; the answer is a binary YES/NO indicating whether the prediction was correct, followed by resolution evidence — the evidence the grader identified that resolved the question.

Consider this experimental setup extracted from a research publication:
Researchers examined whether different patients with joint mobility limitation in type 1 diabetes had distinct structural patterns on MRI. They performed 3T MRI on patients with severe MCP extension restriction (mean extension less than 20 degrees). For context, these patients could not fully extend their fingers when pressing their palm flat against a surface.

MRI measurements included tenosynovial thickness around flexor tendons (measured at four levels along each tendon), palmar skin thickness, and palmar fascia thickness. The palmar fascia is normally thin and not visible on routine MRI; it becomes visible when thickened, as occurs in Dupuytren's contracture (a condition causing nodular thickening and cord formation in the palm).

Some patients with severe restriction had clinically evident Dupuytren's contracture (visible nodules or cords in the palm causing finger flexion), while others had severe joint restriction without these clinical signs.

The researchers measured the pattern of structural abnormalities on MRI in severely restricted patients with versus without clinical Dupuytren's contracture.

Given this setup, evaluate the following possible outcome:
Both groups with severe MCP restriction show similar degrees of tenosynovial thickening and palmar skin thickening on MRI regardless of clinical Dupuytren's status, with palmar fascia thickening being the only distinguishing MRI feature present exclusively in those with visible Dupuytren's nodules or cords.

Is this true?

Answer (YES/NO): NO